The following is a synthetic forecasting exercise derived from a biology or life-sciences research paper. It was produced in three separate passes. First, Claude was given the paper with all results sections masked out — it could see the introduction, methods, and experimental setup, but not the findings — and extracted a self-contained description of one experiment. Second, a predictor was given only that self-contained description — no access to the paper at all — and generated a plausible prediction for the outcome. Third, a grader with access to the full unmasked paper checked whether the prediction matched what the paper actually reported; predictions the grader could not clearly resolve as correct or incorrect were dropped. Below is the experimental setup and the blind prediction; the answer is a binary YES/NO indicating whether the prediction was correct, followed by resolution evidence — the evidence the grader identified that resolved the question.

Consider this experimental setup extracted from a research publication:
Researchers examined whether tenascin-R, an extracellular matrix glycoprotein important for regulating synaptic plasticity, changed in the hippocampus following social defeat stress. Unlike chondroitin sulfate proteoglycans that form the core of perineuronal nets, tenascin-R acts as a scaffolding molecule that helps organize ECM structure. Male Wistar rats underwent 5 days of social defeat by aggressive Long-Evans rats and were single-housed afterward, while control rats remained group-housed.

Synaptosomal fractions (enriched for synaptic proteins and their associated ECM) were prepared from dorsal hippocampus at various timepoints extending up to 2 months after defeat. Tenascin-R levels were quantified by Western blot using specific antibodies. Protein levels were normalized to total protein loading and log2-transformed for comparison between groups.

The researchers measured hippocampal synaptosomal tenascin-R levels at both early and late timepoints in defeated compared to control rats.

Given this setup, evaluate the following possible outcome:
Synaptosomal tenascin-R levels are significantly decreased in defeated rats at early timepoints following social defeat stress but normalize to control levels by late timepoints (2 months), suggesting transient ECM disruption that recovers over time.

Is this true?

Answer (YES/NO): NO